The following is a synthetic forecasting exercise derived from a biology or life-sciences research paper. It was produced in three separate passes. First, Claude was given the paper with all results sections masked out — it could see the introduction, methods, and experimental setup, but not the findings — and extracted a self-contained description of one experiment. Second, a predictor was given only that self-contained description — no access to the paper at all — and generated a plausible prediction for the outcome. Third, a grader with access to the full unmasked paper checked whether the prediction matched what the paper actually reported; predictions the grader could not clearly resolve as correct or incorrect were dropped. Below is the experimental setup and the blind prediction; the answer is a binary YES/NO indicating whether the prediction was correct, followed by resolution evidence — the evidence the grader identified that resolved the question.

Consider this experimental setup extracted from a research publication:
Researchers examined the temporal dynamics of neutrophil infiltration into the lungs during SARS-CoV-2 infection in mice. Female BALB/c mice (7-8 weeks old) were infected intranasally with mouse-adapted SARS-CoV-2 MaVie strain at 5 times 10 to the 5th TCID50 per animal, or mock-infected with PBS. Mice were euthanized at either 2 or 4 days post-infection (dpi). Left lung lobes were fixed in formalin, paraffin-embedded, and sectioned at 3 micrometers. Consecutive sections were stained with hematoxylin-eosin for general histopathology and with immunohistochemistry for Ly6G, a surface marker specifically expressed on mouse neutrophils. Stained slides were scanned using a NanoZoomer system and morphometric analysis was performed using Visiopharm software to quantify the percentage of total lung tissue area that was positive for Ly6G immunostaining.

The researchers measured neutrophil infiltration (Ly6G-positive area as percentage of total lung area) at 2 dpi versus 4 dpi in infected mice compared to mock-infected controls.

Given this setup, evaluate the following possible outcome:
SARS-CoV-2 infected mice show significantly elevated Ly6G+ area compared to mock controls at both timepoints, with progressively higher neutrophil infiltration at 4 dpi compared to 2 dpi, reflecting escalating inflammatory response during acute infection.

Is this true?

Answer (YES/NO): NO